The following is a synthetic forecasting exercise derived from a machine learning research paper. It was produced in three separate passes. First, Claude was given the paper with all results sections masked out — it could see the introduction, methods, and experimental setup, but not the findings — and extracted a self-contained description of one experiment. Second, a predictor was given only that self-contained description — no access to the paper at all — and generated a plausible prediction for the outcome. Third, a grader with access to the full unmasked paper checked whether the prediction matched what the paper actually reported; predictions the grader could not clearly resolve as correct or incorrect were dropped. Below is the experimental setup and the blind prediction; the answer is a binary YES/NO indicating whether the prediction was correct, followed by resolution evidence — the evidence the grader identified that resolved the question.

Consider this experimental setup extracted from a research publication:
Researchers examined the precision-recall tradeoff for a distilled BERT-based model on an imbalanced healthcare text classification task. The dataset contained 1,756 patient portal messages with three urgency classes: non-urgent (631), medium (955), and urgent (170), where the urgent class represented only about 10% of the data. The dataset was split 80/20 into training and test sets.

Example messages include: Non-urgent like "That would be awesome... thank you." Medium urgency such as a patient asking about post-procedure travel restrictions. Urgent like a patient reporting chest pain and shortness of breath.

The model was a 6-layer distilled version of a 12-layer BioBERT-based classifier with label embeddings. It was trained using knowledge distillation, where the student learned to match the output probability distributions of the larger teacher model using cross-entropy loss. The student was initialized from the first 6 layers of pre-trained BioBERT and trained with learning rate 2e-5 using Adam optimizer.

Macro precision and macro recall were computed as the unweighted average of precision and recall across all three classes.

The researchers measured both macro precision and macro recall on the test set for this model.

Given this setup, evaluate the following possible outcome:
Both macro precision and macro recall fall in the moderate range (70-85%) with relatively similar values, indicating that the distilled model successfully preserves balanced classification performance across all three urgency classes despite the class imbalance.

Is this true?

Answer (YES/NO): YES